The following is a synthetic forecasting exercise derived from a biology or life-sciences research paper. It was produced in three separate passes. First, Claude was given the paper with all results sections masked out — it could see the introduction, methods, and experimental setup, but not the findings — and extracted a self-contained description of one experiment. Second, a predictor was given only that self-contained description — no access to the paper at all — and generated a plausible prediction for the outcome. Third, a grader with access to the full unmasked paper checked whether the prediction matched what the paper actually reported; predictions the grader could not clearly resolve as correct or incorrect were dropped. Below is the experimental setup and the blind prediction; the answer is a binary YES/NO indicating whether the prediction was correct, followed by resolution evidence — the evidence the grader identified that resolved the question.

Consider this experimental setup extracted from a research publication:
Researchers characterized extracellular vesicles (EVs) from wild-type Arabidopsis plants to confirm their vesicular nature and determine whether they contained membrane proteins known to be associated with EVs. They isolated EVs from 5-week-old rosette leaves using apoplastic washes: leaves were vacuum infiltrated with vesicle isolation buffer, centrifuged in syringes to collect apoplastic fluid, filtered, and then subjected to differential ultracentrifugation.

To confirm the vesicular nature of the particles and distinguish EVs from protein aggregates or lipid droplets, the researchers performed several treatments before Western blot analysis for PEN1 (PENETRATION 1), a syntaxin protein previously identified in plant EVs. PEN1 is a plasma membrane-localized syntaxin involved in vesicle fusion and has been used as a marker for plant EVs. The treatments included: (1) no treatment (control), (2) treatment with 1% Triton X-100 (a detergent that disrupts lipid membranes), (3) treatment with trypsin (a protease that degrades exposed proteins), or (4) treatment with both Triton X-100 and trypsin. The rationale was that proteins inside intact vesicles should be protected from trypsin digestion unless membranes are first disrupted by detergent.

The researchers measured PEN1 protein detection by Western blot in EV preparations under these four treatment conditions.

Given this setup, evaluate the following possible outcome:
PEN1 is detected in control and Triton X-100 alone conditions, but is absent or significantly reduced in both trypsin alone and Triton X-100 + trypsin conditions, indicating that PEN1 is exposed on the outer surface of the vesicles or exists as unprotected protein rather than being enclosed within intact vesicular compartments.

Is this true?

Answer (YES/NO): NO